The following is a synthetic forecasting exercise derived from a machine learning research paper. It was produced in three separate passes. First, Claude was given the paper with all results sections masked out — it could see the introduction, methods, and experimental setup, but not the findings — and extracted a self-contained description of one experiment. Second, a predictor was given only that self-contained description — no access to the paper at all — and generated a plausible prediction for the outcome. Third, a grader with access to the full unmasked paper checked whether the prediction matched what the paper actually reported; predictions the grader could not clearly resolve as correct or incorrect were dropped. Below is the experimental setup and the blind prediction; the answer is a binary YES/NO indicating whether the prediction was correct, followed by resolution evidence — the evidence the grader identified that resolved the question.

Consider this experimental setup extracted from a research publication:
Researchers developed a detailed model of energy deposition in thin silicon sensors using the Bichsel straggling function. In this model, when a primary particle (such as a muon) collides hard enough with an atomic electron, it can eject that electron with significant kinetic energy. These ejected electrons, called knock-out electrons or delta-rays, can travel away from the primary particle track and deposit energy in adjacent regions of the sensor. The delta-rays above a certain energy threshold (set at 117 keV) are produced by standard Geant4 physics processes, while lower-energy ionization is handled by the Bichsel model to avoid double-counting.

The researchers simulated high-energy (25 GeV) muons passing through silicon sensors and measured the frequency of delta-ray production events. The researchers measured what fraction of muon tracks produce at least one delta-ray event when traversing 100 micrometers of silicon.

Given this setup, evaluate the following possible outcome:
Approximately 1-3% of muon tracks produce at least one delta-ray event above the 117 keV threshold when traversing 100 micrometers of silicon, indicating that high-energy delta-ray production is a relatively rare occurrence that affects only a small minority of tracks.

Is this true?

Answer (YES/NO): YES